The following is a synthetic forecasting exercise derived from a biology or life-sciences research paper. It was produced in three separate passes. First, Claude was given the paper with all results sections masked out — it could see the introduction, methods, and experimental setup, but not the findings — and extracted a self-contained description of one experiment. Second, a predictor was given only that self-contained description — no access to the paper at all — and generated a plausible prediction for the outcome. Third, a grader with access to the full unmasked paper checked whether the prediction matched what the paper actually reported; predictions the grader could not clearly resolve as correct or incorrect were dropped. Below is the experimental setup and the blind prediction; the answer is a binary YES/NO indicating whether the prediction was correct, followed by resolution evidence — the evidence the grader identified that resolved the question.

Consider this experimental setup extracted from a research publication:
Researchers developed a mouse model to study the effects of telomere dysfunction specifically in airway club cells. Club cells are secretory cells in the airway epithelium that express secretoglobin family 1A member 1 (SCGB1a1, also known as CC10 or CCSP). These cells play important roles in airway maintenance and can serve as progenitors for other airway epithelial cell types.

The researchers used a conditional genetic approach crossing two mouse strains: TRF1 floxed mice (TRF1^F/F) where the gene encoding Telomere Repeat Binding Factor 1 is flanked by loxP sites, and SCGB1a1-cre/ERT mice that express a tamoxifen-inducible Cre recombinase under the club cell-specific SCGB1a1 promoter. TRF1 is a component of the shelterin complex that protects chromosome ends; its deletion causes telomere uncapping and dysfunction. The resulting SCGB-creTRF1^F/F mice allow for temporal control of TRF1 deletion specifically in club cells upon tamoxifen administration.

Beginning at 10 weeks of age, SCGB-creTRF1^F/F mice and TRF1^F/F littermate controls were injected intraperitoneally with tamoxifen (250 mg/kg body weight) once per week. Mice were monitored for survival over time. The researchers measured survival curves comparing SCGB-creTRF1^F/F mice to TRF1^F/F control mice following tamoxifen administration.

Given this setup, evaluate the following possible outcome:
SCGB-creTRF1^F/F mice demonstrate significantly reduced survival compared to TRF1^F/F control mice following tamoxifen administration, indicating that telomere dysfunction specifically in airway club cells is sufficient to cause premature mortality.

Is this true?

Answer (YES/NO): YES